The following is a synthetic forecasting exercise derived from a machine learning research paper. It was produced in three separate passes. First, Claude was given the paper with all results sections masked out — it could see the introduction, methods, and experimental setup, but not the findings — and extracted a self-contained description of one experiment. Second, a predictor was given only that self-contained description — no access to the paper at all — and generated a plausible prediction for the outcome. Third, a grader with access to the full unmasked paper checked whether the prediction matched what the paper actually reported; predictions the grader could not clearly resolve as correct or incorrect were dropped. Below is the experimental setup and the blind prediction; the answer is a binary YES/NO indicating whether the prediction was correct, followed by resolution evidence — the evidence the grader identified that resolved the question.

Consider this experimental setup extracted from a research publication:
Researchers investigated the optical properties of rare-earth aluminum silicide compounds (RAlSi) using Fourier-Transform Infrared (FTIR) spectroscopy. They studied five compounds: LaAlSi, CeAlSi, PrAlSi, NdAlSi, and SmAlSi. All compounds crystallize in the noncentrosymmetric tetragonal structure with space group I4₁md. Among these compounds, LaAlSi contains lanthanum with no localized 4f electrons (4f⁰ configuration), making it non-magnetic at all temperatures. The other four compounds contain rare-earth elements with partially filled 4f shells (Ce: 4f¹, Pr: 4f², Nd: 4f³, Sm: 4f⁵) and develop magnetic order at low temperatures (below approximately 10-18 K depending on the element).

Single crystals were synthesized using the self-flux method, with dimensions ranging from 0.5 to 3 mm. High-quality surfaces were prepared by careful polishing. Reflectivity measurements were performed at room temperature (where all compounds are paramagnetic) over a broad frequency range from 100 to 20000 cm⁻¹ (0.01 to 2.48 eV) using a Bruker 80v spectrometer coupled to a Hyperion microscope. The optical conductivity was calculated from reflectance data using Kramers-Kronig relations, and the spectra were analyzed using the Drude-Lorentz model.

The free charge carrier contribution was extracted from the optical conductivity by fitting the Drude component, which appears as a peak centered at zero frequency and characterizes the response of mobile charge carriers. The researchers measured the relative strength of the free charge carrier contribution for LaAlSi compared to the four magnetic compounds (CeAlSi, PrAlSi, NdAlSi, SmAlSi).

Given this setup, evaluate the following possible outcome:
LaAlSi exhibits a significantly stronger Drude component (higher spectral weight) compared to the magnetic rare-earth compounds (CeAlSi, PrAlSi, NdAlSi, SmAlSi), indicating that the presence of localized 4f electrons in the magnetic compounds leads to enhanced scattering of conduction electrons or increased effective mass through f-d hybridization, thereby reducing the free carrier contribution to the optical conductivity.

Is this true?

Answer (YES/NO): YES